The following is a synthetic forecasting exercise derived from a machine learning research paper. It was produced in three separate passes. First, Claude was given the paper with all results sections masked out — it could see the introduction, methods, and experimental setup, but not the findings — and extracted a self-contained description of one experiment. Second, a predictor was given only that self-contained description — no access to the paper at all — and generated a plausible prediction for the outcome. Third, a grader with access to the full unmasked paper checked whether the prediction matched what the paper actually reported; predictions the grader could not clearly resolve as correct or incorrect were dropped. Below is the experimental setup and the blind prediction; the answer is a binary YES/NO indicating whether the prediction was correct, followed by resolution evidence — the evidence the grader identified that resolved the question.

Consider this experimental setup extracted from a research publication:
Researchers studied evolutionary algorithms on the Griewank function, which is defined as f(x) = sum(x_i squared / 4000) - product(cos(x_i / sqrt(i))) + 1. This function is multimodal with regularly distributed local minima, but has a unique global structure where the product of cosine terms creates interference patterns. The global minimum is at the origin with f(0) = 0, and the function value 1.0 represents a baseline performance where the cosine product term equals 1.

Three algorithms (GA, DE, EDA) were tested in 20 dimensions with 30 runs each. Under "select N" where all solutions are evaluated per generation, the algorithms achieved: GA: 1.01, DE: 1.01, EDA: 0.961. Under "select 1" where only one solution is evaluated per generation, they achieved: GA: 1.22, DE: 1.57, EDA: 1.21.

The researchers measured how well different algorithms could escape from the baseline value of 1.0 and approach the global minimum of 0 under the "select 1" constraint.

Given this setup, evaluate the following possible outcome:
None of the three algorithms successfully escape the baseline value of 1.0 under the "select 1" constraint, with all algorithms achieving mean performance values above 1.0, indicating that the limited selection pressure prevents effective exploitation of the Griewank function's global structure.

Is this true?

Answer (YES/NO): YES